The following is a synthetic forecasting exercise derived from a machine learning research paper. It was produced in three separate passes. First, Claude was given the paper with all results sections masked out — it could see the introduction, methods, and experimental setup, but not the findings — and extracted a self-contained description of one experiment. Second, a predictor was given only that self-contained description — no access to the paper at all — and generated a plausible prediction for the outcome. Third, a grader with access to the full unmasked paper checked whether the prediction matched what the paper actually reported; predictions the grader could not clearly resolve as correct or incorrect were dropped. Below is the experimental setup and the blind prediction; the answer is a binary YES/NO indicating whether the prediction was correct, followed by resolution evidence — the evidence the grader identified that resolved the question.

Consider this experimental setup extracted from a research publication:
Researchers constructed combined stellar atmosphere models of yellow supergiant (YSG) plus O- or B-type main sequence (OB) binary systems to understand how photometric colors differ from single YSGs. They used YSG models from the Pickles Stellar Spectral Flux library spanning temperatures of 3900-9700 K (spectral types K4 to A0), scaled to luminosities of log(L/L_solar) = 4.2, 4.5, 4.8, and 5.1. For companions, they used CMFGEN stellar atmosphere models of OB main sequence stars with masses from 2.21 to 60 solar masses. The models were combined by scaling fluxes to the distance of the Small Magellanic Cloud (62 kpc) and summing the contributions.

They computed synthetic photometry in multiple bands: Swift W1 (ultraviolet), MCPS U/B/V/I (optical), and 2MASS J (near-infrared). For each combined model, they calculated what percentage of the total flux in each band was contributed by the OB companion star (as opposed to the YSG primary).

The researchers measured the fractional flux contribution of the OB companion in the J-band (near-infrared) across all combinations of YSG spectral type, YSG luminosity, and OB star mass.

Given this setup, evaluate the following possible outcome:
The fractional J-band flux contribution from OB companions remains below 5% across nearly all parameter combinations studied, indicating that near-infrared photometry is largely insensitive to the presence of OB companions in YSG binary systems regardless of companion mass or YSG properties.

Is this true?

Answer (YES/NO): NO